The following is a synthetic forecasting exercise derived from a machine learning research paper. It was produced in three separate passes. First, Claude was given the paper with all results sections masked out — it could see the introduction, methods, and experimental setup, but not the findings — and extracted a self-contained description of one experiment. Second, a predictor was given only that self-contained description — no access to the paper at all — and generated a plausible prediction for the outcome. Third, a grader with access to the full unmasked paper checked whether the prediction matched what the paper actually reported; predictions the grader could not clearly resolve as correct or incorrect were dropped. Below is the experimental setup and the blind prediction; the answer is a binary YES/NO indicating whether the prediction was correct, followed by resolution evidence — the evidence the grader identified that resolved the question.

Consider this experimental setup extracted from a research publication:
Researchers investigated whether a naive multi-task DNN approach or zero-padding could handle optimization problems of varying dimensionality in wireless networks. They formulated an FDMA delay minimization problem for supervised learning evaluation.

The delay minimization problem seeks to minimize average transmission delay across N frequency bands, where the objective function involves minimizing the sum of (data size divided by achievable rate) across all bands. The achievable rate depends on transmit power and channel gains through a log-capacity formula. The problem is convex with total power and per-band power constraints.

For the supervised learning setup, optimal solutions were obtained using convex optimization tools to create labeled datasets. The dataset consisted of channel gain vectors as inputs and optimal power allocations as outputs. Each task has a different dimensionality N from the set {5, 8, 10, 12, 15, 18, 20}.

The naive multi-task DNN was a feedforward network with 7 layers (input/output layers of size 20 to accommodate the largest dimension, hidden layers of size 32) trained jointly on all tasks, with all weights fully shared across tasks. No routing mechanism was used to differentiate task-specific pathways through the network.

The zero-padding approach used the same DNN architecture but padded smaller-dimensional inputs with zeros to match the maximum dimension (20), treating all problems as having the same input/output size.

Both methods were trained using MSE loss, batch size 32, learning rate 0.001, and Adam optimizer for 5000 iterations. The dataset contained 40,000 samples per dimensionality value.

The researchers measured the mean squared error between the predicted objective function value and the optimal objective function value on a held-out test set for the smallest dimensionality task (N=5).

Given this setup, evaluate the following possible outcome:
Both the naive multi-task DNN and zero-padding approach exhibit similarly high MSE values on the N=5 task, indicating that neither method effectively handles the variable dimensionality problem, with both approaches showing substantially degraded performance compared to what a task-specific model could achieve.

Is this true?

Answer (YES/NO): YES